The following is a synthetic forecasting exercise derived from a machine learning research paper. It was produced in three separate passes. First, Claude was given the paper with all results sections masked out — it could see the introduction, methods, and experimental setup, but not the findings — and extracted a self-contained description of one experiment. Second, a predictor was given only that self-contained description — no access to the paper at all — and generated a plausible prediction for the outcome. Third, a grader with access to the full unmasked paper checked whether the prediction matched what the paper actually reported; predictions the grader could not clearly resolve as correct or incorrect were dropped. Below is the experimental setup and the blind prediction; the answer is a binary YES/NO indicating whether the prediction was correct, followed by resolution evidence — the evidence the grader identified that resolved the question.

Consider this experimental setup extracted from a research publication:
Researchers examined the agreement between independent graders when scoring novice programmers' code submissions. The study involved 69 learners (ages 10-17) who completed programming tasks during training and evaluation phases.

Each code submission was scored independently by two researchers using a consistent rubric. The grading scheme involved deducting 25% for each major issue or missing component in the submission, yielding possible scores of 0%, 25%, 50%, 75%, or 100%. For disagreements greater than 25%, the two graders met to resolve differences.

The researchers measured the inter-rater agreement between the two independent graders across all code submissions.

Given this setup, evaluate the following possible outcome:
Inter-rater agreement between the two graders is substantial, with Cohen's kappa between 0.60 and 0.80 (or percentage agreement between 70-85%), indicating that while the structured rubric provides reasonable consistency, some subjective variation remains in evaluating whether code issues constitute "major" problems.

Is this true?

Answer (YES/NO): YES